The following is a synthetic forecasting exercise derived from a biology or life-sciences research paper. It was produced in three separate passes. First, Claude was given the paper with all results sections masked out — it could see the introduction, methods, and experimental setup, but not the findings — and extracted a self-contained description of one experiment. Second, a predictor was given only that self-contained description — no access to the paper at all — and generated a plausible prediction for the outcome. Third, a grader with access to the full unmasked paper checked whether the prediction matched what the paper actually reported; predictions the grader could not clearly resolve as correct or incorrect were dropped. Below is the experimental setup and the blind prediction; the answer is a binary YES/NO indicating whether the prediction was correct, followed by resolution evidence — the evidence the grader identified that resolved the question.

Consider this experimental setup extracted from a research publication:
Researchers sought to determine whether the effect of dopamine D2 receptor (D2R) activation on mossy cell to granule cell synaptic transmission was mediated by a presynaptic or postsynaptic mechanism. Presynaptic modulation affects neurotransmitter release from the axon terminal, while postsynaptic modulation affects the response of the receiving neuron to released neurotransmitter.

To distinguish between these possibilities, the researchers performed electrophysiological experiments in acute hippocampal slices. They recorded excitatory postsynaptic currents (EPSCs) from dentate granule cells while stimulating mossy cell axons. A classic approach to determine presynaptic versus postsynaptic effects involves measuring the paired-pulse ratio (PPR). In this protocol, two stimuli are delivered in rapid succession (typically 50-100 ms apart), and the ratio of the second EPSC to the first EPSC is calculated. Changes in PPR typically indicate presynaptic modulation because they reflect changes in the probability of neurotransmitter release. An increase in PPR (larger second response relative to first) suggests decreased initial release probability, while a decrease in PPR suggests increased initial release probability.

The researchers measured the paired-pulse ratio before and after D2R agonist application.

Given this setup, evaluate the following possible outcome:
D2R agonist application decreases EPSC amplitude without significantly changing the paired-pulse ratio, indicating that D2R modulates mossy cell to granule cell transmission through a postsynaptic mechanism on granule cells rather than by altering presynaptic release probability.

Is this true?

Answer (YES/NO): NO